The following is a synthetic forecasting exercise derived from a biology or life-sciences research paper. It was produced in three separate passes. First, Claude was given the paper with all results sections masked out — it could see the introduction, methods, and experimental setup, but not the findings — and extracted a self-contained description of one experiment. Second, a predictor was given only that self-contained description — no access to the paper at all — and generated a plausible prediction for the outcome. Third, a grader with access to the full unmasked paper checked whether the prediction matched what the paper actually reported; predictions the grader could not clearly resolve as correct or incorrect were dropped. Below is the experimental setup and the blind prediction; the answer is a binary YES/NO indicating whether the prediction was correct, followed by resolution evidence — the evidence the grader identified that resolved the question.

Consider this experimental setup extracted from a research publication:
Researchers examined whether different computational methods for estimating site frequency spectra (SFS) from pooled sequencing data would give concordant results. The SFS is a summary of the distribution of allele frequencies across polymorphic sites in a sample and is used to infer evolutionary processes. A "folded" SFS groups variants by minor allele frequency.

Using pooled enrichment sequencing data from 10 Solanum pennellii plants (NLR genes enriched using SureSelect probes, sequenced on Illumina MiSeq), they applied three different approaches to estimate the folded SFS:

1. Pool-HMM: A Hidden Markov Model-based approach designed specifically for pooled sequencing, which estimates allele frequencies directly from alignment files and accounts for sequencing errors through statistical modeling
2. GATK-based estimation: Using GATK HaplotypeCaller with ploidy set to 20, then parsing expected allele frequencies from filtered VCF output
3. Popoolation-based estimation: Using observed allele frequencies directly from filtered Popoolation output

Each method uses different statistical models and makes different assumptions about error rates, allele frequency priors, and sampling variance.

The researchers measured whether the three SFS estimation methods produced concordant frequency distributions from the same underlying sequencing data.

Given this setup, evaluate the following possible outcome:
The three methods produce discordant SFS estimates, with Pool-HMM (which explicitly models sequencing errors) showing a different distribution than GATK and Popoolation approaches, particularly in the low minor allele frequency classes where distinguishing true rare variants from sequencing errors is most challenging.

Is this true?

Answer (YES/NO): NO